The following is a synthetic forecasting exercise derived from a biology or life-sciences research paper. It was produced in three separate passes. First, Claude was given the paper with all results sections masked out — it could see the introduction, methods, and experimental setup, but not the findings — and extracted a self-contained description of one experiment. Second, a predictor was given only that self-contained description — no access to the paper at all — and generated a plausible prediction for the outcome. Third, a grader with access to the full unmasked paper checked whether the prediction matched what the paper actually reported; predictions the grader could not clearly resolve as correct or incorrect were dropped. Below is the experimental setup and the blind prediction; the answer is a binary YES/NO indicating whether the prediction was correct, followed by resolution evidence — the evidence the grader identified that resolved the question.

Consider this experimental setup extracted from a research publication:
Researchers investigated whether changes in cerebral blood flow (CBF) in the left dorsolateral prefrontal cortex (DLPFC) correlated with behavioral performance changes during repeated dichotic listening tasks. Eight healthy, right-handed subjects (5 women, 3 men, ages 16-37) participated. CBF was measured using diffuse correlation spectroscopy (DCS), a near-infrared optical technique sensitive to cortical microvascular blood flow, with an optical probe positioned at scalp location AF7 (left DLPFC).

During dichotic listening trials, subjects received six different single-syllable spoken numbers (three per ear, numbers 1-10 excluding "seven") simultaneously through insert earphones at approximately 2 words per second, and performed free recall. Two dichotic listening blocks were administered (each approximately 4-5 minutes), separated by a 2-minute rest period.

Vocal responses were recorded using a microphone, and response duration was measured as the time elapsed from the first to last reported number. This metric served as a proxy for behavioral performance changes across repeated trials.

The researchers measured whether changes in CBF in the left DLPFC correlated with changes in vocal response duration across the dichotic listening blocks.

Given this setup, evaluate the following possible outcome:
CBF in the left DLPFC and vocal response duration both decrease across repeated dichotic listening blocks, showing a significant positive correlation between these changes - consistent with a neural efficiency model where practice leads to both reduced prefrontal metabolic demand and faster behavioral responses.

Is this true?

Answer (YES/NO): NO